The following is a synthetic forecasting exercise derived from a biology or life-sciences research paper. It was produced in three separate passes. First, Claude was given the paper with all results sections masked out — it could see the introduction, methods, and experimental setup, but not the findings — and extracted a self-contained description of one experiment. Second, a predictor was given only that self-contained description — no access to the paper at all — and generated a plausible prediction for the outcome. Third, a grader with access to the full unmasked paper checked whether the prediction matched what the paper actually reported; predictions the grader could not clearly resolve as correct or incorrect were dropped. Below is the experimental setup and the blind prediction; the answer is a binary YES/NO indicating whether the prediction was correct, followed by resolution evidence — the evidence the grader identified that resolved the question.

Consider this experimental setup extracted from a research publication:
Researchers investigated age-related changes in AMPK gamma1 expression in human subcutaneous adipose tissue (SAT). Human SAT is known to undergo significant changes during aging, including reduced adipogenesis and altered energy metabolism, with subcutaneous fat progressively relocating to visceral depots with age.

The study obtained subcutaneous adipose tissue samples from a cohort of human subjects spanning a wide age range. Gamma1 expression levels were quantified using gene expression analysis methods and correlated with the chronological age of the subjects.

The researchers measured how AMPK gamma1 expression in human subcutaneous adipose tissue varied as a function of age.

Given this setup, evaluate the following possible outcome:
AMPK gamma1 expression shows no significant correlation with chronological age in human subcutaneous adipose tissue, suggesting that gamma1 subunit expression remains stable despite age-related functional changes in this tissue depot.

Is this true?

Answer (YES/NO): NO